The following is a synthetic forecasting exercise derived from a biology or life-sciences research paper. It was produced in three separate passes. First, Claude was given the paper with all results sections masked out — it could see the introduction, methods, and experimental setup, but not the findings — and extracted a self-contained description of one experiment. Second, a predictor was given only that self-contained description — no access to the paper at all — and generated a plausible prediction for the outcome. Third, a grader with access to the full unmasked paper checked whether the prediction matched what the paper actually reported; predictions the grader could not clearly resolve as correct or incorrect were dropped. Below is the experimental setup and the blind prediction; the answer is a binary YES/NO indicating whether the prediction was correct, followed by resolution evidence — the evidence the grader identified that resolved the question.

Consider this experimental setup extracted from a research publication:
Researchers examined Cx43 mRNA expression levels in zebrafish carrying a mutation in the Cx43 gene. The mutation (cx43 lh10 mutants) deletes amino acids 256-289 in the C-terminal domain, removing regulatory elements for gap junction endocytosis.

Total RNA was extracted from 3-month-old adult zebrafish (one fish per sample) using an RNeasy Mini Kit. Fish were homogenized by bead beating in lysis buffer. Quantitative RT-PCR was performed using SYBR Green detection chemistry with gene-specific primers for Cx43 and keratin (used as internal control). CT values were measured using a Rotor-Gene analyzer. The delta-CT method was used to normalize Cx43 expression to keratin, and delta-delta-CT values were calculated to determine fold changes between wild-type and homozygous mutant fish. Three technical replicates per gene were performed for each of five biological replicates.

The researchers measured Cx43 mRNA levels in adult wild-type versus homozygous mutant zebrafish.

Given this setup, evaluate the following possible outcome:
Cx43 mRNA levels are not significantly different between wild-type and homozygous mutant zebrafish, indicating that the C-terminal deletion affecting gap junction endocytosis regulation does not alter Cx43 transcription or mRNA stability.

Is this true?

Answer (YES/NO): NO